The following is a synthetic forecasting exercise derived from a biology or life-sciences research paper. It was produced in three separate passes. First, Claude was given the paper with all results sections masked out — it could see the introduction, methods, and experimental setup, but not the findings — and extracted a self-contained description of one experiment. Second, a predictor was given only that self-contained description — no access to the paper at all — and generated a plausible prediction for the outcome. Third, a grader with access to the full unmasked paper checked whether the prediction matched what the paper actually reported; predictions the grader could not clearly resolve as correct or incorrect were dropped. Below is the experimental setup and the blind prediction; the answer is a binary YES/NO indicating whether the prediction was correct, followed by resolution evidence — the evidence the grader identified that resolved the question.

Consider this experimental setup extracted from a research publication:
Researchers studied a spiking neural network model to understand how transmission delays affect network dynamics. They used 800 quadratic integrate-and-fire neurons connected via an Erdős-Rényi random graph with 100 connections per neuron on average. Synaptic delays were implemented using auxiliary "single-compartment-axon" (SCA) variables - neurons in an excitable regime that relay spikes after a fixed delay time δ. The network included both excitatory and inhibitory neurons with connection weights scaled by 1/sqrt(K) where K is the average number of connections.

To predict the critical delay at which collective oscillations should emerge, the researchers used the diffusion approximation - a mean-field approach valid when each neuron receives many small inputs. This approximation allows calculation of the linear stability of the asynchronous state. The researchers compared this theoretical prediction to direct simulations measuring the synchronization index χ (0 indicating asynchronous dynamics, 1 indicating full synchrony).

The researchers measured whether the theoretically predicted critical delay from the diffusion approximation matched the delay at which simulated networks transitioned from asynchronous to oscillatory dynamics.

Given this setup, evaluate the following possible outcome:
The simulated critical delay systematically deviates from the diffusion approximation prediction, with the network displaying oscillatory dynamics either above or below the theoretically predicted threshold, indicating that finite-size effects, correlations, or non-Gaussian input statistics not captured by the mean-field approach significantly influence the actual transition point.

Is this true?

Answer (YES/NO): NO